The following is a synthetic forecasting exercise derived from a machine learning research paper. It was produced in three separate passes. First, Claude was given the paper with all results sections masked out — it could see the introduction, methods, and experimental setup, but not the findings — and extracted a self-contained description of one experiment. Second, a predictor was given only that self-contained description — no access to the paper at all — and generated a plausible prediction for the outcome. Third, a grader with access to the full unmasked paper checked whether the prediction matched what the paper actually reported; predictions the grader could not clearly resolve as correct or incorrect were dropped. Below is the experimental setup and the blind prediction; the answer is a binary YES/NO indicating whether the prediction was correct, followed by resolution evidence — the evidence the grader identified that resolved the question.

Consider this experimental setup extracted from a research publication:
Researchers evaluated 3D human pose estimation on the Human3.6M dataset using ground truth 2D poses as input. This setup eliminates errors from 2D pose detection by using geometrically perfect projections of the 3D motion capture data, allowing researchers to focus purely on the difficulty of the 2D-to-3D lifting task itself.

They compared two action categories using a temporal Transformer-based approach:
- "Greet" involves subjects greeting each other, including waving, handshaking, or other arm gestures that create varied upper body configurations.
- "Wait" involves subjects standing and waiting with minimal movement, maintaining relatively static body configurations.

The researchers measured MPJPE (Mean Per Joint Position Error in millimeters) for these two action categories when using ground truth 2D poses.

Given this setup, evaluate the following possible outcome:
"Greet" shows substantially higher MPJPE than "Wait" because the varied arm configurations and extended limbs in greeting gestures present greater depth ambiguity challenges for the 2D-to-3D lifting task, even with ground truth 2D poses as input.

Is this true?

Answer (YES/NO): NO